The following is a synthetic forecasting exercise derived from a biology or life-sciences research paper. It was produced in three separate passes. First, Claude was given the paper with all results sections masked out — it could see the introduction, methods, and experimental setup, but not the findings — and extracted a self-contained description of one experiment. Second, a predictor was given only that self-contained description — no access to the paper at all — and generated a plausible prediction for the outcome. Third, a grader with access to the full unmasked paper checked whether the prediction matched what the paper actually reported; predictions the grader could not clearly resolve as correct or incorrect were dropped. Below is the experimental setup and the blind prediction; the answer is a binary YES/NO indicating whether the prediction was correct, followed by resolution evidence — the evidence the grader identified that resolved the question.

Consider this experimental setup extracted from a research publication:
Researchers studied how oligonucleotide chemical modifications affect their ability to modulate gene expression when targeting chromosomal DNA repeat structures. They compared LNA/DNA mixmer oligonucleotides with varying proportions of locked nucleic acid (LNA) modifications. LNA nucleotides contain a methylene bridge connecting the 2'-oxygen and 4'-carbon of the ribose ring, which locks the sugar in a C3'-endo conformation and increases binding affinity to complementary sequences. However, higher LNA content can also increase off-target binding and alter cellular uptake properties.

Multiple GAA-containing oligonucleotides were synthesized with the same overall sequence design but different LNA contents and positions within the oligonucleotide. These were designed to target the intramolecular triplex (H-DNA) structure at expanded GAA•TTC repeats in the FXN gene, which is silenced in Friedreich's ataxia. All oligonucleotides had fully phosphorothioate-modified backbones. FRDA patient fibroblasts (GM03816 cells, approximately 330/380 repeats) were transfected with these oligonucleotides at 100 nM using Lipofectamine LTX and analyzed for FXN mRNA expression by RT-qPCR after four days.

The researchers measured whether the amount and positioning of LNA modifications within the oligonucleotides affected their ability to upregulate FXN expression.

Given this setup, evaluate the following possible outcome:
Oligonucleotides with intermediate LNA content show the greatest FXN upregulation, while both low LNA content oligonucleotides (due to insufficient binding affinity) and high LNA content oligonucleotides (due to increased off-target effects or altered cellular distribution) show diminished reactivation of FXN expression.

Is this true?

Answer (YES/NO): NO